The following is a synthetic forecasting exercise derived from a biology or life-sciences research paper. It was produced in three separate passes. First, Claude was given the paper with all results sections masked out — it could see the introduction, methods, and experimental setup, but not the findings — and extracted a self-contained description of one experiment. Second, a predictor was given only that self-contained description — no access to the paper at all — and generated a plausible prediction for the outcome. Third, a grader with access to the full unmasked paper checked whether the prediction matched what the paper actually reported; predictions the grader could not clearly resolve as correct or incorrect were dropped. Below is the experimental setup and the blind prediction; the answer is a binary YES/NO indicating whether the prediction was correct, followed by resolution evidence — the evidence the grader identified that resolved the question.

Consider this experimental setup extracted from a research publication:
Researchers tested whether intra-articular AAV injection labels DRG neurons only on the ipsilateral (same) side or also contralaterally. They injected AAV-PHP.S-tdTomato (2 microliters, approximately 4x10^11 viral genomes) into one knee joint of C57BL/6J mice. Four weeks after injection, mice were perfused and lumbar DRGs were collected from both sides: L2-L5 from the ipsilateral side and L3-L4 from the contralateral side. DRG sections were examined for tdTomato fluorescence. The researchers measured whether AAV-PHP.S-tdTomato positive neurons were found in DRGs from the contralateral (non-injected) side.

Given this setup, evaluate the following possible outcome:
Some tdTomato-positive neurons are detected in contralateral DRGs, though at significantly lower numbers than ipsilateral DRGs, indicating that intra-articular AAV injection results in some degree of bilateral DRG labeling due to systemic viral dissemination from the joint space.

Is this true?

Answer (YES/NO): NO